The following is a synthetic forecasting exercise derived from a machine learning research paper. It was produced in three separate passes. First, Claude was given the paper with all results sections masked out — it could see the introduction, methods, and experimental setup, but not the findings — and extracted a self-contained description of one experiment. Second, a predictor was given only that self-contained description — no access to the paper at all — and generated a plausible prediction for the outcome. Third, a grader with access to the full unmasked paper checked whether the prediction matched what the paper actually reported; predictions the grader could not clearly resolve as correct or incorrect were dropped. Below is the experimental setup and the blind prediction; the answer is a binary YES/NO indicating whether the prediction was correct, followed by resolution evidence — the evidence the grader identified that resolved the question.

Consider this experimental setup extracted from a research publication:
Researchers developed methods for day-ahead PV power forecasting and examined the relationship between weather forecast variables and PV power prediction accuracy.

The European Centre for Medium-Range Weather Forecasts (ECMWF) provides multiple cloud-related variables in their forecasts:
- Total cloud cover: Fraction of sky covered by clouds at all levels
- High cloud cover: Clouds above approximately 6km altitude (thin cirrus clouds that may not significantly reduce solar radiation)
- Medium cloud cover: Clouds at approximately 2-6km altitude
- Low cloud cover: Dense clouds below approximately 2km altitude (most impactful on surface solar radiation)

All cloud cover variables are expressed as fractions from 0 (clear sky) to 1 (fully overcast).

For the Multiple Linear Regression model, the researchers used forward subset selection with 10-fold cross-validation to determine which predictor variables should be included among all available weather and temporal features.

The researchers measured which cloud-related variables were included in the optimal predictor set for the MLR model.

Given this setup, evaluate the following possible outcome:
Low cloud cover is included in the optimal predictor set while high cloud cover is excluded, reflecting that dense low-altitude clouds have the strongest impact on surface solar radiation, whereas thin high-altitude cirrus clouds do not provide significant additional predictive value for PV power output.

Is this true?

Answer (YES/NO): NO